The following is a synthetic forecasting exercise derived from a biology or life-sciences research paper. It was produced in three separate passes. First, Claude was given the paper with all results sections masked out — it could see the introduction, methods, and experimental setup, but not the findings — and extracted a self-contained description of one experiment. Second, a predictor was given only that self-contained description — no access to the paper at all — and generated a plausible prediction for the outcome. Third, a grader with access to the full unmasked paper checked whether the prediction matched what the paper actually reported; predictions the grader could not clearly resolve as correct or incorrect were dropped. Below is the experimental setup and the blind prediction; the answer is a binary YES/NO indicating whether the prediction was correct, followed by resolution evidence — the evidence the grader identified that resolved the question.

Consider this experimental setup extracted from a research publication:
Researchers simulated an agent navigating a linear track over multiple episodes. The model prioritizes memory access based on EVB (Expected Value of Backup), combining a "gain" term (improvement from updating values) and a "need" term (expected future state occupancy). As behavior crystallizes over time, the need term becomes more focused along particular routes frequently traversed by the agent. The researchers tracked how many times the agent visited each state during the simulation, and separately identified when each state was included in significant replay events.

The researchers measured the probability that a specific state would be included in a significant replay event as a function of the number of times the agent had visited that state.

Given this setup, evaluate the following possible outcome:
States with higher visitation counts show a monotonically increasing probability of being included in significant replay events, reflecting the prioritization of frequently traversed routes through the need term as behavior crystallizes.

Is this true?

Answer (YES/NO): YES